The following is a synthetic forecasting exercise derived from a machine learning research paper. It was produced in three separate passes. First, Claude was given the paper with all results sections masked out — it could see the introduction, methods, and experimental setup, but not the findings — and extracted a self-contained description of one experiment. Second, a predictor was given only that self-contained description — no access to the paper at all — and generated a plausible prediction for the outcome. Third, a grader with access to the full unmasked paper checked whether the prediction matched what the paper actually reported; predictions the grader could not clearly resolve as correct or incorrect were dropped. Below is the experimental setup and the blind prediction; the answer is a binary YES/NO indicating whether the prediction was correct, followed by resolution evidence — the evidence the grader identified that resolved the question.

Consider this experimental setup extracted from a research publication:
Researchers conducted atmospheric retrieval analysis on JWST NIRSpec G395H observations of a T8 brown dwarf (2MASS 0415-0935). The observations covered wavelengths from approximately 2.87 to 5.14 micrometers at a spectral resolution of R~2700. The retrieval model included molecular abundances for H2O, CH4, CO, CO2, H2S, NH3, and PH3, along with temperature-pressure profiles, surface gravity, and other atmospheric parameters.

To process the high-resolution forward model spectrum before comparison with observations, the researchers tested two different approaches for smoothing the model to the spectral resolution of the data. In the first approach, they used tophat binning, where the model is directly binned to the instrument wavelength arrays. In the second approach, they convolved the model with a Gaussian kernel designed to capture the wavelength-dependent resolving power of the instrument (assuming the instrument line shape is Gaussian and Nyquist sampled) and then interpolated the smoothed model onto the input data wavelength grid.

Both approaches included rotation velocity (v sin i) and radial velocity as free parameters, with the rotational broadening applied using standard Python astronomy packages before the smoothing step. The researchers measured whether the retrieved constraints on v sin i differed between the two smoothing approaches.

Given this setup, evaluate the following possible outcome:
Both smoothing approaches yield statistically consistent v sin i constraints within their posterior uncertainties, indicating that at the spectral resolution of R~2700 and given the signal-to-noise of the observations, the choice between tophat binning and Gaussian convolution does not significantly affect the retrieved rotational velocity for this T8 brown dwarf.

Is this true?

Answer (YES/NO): NO